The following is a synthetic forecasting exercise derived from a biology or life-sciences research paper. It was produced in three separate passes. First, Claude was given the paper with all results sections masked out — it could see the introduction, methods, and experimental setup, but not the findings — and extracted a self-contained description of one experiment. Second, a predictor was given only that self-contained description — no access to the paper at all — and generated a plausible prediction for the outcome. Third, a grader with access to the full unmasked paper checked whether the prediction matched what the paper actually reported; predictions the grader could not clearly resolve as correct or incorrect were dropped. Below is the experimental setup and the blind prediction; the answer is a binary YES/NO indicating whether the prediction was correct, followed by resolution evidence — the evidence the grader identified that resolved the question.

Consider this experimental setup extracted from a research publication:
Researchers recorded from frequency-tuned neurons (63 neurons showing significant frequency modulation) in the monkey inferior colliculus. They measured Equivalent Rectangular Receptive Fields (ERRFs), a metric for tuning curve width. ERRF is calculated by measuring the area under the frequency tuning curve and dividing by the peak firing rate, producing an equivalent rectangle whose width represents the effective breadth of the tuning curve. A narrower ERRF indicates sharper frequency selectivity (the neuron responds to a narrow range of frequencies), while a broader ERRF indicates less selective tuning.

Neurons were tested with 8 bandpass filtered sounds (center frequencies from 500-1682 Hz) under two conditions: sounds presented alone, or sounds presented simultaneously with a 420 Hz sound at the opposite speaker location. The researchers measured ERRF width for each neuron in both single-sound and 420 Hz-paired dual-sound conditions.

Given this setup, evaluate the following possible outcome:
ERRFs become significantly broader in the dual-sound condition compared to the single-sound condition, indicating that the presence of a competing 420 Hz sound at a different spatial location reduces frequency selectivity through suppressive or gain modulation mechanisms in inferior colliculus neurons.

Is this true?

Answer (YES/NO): YES